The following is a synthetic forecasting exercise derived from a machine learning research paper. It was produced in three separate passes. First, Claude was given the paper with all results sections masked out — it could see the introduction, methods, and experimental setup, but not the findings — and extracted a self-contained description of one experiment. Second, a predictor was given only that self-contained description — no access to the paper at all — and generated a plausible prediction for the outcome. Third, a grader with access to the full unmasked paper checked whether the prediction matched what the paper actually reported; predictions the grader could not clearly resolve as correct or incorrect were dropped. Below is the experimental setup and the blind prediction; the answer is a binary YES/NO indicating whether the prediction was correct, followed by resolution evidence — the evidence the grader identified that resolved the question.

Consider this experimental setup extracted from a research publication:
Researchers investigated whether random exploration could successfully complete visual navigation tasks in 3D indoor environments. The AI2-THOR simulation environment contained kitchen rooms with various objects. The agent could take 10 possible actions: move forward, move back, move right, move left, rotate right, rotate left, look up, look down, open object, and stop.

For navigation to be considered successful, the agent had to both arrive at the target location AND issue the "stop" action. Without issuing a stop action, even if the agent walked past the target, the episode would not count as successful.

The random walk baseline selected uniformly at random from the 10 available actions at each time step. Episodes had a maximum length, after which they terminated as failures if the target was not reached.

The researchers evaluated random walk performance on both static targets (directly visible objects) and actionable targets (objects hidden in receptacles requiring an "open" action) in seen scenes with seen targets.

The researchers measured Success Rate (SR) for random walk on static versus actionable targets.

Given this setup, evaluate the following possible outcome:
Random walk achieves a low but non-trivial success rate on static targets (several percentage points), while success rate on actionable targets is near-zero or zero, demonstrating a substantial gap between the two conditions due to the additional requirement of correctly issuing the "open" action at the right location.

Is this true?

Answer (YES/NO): NO